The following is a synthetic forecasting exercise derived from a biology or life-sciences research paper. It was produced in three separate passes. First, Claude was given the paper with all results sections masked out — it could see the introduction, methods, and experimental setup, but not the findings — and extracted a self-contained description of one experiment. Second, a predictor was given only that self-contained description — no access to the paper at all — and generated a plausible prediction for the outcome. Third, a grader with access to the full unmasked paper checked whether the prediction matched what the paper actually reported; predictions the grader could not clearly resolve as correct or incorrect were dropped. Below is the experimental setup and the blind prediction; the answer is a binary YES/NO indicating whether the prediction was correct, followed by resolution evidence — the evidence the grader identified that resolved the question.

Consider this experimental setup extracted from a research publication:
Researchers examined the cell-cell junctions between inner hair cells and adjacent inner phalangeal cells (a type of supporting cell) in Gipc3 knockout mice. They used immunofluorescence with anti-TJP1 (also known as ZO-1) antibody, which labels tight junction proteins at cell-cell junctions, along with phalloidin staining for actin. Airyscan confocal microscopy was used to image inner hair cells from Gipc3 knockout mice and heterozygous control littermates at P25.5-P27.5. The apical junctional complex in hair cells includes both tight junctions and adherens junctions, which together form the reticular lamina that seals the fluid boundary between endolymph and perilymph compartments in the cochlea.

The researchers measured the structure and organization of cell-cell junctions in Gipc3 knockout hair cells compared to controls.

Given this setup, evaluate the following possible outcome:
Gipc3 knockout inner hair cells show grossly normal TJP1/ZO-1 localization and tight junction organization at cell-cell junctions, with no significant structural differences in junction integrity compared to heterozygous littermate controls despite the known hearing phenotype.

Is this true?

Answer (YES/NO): NO